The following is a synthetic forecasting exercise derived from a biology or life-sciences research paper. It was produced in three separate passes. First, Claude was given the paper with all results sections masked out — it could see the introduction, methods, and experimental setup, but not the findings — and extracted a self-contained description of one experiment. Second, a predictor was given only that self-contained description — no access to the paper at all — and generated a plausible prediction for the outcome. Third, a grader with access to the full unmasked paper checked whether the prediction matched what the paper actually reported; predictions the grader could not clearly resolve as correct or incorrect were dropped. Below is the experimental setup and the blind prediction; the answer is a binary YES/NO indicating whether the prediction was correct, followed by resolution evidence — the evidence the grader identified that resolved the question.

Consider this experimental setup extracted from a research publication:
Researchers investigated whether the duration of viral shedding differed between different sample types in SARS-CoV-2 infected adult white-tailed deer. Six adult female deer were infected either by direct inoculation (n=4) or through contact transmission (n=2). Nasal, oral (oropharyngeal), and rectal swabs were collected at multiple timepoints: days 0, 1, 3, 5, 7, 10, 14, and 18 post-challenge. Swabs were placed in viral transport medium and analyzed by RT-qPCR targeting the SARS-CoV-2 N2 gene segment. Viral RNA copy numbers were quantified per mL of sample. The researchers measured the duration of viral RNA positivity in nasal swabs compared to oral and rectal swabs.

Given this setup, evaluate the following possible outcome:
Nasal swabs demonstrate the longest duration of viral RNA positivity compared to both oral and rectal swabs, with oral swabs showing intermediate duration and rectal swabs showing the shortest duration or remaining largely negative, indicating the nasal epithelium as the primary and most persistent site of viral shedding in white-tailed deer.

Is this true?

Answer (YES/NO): YES